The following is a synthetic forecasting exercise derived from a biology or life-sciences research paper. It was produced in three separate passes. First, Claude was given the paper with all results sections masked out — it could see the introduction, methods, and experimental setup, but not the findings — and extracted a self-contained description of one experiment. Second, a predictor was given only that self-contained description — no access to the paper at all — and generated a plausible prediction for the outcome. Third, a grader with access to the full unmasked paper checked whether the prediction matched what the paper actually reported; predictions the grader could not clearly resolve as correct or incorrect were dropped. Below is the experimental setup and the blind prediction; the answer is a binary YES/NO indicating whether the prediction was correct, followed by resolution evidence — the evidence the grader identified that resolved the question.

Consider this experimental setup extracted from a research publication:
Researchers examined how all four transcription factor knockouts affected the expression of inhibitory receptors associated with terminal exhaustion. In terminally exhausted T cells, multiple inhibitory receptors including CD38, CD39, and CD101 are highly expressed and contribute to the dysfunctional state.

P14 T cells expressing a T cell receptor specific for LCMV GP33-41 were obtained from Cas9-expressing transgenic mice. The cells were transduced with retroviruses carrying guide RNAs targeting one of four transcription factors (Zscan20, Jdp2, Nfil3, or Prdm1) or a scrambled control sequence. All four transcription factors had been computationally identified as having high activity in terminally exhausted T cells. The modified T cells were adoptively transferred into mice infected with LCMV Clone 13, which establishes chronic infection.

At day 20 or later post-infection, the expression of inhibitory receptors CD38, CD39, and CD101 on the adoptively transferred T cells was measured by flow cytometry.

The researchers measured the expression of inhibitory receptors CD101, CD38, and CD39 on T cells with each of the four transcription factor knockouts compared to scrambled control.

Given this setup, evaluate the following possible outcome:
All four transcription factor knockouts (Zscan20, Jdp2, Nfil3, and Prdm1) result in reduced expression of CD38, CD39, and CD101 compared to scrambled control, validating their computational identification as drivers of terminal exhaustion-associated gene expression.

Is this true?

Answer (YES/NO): YES